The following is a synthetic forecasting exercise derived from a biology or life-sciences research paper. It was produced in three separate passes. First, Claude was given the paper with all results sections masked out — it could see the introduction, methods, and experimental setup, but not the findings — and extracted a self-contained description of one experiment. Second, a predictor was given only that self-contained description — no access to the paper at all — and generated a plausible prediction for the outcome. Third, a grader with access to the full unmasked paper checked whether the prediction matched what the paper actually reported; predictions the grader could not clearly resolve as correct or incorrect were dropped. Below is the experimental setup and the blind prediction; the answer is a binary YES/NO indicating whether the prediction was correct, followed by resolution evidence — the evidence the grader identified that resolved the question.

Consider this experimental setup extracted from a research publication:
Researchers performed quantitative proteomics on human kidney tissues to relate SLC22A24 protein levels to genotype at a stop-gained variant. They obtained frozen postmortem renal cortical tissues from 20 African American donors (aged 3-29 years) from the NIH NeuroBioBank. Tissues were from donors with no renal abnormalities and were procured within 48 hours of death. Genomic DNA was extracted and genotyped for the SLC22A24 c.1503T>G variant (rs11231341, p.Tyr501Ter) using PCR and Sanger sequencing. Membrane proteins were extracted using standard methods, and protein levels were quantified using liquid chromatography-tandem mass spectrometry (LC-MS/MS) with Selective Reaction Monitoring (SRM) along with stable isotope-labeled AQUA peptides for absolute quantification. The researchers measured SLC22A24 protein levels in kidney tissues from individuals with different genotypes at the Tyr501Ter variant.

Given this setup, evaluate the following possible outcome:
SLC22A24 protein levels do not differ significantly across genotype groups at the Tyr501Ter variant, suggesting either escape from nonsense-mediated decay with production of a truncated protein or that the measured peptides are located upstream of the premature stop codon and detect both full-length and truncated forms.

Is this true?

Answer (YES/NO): NO